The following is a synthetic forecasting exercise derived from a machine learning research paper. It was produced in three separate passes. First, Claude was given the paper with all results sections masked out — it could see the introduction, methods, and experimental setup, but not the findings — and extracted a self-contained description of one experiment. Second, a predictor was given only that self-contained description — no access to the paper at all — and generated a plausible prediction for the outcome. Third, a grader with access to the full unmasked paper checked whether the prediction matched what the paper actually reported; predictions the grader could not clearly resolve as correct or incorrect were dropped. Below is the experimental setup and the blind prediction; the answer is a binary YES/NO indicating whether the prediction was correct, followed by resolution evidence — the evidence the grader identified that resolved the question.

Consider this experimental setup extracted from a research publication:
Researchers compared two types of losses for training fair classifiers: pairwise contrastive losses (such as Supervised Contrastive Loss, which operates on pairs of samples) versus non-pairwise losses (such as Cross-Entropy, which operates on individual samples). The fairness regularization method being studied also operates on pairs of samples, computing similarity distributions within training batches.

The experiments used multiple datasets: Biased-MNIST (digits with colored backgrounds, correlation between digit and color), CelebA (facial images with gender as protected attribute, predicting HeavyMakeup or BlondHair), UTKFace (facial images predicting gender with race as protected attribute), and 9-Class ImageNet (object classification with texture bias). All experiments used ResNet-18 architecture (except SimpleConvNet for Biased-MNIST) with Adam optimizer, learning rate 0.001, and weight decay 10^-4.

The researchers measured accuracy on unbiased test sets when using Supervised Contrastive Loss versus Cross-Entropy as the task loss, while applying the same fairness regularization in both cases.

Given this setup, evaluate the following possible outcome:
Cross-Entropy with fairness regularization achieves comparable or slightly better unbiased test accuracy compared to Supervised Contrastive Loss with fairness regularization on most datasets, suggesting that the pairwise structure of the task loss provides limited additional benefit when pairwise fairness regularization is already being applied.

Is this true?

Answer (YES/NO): NO